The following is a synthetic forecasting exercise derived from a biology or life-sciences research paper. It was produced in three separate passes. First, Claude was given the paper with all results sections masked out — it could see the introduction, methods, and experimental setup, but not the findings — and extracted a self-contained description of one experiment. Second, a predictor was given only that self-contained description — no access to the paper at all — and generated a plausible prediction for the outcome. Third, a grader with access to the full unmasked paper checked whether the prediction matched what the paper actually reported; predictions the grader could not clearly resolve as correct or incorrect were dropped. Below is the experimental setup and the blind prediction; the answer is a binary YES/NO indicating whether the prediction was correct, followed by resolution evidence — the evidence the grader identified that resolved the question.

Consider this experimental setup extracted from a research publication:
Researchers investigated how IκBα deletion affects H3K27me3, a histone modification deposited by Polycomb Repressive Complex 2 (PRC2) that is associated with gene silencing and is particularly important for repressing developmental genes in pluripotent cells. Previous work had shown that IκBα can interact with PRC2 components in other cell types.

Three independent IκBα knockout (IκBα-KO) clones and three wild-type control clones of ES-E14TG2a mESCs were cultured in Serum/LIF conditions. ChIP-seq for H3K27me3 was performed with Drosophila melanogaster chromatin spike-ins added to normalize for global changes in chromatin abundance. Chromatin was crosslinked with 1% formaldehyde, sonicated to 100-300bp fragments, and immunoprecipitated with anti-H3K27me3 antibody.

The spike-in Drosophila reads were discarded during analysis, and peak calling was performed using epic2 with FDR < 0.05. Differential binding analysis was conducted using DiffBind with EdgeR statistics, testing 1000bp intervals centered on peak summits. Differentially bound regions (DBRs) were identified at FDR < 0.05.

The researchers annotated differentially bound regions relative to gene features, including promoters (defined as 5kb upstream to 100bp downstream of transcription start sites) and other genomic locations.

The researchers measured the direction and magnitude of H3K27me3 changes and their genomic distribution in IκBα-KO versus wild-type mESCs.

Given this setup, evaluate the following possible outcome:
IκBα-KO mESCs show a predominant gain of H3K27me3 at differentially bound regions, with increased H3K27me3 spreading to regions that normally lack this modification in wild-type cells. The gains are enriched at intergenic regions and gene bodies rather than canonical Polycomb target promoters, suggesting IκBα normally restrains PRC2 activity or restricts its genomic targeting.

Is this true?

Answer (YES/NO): NO